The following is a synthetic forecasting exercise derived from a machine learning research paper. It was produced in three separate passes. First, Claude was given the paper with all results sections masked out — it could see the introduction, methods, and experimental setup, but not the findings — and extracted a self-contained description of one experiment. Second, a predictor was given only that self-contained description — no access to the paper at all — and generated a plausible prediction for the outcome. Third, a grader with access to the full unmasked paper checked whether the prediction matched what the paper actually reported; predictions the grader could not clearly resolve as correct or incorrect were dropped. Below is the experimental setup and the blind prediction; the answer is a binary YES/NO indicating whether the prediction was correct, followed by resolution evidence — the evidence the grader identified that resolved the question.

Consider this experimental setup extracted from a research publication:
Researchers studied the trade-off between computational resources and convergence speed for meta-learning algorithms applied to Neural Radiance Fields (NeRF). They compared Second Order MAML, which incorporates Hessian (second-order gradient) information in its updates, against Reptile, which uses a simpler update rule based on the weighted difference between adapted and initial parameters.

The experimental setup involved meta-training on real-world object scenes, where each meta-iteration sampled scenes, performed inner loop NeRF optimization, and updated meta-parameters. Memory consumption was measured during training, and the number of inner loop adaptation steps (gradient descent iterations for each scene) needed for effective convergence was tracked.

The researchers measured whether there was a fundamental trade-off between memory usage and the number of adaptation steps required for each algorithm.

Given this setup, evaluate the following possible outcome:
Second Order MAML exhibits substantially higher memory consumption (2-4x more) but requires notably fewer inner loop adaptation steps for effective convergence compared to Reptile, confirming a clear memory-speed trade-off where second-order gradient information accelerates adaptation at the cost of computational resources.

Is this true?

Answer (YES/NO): NO